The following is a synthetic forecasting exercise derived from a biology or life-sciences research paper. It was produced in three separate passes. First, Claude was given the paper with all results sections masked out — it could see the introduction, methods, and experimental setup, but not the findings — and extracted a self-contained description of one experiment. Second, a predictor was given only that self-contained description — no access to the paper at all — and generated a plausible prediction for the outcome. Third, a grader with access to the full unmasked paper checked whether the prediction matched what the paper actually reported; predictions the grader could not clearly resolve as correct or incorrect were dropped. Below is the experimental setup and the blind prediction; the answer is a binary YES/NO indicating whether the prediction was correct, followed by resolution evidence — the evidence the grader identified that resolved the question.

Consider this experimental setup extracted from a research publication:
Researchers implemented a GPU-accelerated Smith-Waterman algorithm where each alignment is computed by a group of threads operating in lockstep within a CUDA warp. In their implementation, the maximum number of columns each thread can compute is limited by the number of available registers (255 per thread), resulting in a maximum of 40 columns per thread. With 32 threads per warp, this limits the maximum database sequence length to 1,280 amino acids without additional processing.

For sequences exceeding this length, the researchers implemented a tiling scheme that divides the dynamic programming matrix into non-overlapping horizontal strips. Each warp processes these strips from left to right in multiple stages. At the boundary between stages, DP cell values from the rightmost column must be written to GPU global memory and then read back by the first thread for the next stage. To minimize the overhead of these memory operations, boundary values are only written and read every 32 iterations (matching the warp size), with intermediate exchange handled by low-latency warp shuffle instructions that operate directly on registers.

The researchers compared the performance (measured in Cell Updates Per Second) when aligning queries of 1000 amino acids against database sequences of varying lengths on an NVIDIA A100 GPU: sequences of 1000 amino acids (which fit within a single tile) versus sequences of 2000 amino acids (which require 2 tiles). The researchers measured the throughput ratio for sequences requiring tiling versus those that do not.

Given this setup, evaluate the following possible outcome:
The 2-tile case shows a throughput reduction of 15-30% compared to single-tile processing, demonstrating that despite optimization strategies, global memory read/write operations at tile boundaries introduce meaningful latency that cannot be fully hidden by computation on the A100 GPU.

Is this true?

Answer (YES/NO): NO